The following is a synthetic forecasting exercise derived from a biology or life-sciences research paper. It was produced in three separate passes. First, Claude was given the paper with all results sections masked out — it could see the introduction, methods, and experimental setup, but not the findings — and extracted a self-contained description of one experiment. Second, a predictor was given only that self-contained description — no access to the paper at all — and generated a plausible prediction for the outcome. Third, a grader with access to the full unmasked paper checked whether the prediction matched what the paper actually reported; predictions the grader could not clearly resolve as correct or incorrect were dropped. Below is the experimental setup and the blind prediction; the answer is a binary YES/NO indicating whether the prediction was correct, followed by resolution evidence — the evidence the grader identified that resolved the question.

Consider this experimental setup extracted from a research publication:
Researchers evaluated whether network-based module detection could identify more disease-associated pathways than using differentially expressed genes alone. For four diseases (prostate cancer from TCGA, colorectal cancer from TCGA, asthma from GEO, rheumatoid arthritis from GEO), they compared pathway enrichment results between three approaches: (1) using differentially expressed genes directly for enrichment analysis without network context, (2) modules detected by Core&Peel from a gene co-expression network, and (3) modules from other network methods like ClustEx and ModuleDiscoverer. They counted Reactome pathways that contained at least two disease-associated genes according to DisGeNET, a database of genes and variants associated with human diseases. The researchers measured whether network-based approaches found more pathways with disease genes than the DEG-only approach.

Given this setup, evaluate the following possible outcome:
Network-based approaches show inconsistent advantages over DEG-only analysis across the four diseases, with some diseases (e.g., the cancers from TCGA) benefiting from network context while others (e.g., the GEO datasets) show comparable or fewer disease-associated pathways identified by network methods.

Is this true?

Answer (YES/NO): NO